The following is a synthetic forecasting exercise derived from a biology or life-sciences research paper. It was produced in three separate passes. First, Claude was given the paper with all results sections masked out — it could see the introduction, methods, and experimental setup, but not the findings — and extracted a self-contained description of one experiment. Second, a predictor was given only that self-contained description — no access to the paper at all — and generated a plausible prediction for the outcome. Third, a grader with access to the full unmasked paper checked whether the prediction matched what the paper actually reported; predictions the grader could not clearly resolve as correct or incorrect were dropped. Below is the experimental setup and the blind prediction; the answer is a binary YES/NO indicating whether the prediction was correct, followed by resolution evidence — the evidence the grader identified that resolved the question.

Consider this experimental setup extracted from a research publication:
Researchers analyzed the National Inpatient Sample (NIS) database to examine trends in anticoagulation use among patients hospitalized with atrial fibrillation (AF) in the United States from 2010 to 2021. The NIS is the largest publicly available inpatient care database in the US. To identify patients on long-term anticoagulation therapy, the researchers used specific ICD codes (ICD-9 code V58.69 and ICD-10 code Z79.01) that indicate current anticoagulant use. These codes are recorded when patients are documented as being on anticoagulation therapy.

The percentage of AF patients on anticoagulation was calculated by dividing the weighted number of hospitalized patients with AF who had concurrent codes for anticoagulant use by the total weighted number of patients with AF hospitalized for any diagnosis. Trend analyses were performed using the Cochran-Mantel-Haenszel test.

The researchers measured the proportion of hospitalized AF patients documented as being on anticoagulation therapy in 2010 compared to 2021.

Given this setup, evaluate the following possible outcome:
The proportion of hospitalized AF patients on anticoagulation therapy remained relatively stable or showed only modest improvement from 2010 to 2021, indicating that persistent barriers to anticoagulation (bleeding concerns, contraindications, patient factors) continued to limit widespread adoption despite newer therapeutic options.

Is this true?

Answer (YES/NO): NO